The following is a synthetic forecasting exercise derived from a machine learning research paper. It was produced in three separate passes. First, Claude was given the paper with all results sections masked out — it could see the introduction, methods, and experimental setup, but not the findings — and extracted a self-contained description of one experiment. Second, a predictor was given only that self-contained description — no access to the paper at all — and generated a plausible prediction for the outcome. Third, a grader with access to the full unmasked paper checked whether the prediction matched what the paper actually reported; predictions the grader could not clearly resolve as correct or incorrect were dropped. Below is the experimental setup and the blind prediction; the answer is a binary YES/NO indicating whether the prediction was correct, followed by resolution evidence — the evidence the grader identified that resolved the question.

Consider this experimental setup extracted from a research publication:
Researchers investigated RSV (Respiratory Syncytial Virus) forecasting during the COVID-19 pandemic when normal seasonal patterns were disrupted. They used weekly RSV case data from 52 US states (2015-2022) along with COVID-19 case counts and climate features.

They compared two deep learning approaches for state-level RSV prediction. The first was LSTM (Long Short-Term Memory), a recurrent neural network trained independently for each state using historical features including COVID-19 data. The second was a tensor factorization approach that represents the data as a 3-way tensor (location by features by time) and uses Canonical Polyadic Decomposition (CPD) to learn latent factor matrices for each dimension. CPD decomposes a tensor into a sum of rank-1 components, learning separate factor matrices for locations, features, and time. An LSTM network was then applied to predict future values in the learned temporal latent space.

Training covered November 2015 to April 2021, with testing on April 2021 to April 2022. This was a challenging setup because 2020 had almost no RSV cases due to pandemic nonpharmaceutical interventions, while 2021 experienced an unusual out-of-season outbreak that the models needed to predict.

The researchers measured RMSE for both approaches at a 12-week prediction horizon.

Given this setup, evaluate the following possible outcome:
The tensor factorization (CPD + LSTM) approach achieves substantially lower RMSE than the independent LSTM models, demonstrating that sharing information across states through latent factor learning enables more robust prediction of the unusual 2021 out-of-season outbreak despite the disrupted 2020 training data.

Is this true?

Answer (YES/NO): YES